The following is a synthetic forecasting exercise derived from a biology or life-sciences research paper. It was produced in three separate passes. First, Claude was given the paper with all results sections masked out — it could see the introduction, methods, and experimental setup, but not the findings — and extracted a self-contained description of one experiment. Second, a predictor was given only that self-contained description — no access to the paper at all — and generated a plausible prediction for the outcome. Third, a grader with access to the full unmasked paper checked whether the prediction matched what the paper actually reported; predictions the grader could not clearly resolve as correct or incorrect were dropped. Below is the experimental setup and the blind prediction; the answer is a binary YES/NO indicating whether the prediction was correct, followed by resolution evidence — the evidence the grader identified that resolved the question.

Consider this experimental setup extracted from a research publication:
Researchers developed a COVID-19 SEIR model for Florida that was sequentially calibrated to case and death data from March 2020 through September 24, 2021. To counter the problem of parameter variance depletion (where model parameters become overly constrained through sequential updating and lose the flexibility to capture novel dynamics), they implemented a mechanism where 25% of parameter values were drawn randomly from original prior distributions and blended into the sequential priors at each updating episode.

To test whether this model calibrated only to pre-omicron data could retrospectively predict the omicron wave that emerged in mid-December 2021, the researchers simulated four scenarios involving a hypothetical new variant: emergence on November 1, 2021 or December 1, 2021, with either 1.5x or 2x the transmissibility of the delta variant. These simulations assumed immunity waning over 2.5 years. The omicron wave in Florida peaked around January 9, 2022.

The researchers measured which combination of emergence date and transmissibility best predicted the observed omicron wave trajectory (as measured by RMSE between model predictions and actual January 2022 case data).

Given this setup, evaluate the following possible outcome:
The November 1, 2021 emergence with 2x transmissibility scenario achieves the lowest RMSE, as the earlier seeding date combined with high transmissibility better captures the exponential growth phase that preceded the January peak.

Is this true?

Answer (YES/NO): YES